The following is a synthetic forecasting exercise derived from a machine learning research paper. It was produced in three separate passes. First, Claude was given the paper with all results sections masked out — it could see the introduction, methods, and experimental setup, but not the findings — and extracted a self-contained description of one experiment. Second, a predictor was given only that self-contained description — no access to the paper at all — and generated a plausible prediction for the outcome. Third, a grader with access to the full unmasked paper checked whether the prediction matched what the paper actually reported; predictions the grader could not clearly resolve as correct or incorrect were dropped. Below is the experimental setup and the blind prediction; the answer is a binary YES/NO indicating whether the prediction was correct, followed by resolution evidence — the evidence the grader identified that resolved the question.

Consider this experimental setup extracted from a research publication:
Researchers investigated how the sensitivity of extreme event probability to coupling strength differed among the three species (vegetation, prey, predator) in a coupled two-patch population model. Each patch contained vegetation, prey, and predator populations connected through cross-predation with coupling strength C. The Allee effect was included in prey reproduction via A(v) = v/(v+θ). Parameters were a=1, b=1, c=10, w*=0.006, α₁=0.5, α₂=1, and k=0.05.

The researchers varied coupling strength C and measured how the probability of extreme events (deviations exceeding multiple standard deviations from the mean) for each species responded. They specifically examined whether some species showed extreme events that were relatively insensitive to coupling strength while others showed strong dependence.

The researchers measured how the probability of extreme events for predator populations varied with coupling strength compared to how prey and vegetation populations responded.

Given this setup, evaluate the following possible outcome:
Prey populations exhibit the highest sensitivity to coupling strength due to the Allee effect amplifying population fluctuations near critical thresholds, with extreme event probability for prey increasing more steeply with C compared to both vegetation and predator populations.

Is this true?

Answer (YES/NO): NO